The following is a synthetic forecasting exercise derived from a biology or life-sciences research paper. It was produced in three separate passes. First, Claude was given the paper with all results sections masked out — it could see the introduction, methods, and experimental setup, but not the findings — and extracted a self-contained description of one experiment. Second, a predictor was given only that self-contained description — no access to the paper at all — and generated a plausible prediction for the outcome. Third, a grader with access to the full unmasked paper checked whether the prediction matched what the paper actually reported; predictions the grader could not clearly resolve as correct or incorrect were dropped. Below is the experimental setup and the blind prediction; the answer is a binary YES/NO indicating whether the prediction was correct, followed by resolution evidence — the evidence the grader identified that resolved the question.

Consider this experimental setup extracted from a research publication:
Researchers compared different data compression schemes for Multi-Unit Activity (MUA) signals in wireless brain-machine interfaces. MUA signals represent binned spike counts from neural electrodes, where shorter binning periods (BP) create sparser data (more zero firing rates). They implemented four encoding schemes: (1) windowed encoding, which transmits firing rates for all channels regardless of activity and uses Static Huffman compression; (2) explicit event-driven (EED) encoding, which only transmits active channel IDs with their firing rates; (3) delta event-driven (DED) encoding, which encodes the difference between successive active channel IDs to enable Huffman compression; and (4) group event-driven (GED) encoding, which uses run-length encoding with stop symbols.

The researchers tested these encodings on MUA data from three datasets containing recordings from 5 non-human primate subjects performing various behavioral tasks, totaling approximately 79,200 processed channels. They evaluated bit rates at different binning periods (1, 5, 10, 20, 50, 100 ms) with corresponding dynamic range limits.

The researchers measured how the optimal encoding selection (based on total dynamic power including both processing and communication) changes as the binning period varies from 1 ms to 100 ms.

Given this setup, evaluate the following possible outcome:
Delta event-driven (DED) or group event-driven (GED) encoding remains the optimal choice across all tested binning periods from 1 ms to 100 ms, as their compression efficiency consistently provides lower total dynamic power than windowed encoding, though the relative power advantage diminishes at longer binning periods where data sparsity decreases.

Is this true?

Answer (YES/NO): NO